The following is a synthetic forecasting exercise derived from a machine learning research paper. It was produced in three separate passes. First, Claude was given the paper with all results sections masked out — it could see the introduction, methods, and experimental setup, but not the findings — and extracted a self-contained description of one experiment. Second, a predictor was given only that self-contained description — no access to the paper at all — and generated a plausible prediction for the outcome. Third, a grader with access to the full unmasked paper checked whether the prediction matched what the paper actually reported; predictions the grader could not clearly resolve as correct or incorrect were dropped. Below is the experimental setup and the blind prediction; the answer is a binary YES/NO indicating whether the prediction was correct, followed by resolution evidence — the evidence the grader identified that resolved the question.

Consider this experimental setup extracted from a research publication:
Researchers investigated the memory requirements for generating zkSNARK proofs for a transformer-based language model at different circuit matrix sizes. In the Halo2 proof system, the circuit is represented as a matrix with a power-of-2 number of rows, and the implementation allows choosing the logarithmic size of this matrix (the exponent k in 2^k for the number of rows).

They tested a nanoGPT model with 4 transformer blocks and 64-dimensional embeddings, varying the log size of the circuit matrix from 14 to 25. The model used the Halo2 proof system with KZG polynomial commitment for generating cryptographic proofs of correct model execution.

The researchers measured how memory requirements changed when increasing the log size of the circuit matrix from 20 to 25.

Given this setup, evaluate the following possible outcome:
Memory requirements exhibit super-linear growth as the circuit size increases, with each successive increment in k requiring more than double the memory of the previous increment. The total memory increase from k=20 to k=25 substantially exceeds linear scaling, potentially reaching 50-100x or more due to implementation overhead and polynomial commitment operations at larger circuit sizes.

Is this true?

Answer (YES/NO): NO